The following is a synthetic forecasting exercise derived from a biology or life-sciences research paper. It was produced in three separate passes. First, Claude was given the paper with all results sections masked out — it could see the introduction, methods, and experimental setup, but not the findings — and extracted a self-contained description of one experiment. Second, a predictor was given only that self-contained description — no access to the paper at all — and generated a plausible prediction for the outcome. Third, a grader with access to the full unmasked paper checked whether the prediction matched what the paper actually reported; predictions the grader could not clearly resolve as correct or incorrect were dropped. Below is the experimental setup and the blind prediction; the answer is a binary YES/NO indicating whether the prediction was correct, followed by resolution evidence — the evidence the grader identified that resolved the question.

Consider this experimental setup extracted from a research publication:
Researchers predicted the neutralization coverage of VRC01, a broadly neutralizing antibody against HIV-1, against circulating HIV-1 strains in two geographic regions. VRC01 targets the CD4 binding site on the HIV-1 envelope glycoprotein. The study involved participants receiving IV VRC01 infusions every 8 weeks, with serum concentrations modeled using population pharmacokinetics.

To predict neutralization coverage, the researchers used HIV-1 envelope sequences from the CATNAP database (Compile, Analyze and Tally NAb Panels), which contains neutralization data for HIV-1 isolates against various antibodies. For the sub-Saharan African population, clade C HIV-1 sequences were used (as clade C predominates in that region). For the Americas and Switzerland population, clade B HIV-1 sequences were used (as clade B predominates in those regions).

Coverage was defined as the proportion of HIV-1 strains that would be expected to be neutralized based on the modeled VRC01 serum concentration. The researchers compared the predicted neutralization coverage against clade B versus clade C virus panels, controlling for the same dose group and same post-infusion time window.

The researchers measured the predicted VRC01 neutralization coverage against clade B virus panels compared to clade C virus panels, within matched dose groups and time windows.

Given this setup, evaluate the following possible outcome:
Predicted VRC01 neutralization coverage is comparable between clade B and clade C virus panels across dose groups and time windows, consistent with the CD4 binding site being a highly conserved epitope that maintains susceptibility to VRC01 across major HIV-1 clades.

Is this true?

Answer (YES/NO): NO